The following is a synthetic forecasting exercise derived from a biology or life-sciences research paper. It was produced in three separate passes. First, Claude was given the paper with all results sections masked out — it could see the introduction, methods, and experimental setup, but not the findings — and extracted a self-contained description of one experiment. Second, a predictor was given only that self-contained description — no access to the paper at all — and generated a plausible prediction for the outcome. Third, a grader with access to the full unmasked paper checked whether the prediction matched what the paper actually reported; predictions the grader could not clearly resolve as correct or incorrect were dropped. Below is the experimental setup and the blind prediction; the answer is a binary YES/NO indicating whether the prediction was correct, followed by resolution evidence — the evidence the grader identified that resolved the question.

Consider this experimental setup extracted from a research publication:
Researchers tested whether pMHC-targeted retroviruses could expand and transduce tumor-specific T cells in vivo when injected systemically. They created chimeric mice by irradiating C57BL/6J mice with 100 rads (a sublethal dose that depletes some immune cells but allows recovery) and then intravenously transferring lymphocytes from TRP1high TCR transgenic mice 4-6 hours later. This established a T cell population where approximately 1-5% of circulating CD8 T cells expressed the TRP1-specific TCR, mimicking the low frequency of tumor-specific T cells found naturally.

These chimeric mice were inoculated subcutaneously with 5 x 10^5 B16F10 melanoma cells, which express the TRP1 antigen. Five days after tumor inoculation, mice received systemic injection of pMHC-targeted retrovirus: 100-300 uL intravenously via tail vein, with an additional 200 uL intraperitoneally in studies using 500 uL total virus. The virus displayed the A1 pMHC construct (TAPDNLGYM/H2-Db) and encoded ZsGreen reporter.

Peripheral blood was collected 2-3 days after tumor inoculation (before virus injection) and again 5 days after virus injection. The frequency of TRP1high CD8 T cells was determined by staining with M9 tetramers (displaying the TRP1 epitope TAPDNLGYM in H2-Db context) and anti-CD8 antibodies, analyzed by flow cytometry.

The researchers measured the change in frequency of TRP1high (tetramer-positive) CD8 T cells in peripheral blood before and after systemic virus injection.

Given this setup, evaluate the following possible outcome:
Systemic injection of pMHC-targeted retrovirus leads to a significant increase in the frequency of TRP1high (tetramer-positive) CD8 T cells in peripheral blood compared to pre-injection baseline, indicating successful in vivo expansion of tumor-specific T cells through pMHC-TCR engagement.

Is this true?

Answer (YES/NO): YES